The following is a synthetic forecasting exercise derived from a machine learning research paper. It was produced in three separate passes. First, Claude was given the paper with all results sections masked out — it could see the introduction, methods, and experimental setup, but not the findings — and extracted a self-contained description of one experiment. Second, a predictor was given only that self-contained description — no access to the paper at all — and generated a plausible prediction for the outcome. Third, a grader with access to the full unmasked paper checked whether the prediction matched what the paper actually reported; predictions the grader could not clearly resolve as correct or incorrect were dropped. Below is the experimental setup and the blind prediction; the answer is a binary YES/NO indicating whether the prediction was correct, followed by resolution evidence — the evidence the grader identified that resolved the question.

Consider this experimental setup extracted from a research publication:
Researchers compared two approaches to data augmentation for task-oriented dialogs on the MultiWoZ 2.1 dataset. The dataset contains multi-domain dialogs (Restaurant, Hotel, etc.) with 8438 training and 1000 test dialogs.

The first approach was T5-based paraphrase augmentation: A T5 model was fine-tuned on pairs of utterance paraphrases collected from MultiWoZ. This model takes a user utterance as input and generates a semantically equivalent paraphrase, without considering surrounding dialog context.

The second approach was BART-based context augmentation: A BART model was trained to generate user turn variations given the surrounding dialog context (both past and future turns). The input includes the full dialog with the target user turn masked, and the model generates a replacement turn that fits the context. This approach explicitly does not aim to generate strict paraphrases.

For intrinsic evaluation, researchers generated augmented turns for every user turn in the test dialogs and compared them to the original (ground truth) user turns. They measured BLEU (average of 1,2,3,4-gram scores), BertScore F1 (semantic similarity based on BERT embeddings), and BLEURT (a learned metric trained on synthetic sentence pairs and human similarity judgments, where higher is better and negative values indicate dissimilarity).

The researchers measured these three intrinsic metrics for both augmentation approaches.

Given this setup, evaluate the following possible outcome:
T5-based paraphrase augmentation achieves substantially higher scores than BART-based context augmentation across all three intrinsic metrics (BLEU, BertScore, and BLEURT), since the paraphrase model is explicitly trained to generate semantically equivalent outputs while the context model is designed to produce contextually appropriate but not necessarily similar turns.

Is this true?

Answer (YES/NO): YES